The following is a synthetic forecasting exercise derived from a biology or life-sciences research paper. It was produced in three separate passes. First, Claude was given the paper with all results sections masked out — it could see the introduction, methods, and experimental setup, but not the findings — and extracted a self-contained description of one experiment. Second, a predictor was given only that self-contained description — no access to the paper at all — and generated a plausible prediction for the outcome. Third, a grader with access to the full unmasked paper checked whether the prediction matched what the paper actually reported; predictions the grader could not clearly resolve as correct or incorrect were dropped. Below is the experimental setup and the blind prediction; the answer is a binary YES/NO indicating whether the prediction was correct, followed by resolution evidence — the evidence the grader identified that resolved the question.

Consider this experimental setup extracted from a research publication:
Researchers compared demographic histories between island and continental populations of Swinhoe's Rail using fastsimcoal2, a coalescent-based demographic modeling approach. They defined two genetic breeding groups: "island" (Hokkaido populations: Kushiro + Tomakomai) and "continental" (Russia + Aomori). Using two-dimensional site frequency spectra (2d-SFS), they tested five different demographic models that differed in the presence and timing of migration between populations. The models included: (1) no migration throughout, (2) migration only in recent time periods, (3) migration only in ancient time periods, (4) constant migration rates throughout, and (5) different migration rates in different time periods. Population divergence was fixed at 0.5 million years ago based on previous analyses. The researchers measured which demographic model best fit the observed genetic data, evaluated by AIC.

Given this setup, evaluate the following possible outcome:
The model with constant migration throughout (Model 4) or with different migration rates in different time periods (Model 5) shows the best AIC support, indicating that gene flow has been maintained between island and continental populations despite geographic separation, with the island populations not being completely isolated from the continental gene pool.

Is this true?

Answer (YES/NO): YES